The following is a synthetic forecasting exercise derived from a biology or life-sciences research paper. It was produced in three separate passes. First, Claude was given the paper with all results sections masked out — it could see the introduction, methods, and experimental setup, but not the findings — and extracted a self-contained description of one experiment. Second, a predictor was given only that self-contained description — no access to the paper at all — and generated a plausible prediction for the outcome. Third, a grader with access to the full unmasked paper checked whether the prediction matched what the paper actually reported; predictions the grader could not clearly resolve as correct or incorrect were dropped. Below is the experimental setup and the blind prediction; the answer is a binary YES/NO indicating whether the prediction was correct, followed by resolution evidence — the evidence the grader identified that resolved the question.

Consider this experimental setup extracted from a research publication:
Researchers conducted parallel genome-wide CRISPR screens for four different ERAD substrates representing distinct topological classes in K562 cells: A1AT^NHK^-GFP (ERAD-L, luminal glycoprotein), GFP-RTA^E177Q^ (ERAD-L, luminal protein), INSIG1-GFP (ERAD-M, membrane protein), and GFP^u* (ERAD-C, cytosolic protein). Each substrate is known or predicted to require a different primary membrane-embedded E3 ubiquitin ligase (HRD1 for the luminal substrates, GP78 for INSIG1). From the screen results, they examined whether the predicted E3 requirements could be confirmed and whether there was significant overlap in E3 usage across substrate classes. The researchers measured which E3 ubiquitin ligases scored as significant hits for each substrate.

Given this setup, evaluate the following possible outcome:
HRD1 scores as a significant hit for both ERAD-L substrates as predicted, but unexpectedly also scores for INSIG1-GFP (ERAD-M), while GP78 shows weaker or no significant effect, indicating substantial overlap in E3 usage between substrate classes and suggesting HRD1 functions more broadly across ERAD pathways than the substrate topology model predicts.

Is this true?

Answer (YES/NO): NO